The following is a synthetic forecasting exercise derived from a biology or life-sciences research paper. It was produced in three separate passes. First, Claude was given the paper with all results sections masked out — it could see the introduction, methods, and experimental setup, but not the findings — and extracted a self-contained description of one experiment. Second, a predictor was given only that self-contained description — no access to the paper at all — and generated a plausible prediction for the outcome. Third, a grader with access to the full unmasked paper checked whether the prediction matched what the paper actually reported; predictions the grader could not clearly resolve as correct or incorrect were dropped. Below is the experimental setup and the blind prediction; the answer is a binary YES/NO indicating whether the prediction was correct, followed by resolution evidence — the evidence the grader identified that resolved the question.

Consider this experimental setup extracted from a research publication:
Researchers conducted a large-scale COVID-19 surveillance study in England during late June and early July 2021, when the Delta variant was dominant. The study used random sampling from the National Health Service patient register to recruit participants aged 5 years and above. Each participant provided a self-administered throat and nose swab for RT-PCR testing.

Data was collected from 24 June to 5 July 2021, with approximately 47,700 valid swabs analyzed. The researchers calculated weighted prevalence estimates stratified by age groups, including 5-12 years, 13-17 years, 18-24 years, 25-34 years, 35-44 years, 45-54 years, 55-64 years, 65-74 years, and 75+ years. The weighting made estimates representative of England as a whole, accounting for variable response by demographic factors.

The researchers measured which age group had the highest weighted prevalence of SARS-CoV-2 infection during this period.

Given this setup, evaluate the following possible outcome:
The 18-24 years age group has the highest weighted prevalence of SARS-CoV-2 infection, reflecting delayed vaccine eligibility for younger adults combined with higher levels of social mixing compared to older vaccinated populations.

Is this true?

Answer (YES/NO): YES